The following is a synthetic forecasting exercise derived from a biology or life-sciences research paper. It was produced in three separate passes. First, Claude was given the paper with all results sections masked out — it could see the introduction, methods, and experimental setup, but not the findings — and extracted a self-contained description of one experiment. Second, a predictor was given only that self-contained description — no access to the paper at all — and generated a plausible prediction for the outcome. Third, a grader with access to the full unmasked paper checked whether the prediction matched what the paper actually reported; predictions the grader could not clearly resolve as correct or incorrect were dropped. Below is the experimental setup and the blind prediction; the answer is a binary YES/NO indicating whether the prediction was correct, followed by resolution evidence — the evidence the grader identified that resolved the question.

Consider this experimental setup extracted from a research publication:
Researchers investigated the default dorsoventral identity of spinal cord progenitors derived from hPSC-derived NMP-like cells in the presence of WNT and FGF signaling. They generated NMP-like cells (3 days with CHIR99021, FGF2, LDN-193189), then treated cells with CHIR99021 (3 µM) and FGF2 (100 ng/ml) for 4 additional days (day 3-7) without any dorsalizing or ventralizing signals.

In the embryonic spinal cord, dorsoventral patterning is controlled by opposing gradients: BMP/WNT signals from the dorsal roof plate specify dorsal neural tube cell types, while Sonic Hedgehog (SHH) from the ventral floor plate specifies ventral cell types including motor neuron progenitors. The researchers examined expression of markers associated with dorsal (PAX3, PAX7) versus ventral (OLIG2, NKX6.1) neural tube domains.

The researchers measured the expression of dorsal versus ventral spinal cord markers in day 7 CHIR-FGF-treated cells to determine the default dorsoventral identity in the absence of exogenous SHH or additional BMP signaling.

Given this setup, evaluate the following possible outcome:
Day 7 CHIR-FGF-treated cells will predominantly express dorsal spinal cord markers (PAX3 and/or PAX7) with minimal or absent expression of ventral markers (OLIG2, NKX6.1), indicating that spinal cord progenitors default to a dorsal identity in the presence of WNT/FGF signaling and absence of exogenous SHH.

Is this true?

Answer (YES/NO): YES